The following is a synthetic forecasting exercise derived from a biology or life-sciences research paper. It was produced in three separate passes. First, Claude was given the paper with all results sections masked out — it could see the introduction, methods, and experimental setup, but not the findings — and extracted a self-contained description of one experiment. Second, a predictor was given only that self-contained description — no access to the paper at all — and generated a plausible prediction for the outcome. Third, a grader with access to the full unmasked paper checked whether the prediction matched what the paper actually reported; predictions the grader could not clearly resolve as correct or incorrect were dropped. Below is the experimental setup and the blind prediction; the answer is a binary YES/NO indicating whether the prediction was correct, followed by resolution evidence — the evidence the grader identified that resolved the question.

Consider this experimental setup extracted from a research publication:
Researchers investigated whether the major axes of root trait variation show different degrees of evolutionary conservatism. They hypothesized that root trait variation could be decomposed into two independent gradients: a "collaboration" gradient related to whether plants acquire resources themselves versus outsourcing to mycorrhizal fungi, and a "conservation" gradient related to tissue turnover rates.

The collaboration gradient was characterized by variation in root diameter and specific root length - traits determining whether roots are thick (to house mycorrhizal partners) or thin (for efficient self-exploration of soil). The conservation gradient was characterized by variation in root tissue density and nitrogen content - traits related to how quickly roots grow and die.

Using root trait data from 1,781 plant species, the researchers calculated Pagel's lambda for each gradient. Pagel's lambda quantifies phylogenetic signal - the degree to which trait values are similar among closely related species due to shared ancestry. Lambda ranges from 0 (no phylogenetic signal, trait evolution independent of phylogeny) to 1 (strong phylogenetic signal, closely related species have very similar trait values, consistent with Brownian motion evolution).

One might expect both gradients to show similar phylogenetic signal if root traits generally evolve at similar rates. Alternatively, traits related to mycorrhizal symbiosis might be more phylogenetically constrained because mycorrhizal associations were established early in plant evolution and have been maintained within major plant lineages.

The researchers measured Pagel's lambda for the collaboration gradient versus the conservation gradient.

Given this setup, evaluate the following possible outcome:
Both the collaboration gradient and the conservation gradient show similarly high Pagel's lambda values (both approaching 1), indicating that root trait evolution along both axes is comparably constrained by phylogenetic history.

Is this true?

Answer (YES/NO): NO